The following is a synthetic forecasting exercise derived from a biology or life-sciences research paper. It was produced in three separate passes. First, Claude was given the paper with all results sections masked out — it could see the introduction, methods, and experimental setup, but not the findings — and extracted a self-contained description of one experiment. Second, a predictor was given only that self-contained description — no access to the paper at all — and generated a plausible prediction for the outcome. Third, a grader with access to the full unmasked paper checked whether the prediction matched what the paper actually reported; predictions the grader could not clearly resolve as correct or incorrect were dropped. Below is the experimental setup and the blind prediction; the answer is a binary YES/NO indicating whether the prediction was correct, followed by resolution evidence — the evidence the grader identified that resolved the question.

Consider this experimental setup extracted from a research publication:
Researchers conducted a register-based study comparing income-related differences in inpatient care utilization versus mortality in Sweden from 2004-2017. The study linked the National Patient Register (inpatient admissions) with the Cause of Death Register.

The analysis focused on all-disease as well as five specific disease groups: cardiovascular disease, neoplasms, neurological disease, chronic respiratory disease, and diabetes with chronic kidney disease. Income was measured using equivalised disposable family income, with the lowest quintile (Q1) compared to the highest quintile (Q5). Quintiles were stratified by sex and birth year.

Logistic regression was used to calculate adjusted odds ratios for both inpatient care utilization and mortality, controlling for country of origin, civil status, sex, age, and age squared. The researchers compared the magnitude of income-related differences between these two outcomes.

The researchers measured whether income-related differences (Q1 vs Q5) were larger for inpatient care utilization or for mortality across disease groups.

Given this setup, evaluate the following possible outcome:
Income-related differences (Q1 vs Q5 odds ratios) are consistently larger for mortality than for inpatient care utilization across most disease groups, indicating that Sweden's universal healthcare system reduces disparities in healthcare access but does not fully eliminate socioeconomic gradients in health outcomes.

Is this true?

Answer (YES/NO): YES